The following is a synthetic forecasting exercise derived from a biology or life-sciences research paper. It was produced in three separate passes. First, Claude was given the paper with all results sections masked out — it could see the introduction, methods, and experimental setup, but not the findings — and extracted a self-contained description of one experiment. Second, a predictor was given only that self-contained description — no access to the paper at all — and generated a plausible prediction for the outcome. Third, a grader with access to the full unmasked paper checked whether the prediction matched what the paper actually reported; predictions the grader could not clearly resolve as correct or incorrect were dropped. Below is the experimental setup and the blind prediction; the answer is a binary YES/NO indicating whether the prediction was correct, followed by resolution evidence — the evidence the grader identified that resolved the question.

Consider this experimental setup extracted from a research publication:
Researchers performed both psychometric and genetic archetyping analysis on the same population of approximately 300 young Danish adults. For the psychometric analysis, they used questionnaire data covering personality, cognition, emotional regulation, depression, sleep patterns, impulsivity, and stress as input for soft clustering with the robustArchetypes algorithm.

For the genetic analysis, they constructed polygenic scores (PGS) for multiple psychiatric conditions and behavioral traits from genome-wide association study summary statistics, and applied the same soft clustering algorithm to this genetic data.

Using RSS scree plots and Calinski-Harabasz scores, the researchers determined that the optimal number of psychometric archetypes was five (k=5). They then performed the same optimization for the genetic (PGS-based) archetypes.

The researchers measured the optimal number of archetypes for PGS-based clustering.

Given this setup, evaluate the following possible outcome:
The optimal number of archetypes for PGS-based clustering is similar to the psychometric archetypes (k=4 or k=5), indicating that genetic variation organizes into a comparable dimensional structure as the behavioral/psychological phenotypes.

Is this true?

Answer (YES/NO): YES